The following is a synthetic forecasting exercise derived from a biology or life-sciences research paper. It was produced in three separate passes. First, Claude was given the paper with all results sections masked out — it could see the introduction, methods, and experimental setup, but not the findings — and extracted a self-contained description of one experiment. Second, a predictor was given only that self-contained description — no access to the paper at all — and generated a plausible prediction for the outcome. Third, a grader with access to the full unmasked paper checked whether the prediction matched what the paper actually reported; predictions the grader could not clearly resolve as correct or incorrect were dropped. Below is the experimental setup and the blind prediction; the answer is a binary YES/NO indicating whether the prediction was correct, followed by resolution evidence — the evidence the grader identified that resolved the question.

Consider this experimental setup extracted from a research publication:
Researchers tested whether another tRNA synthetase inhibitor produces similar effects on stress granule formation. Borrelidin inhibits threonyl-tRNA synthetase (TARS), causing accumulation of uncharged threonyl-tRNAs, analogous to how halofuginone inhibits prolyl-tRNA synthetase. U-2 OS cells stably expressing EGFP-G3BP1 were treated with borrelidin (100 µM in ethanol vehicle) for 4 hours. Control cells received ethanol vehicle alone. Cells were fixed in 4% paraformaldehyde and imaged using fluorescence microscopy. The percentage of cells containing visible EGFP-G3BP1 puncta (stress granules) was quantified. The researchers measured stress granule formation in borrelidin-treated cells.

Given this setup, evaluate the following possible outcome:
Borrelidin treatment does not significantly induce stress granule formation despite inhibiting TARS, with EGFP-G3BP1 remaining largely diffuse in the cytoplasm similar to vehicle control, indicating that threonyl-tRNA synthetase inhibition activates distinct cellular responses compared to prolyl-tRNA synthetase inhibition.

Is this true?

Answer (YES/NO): NO